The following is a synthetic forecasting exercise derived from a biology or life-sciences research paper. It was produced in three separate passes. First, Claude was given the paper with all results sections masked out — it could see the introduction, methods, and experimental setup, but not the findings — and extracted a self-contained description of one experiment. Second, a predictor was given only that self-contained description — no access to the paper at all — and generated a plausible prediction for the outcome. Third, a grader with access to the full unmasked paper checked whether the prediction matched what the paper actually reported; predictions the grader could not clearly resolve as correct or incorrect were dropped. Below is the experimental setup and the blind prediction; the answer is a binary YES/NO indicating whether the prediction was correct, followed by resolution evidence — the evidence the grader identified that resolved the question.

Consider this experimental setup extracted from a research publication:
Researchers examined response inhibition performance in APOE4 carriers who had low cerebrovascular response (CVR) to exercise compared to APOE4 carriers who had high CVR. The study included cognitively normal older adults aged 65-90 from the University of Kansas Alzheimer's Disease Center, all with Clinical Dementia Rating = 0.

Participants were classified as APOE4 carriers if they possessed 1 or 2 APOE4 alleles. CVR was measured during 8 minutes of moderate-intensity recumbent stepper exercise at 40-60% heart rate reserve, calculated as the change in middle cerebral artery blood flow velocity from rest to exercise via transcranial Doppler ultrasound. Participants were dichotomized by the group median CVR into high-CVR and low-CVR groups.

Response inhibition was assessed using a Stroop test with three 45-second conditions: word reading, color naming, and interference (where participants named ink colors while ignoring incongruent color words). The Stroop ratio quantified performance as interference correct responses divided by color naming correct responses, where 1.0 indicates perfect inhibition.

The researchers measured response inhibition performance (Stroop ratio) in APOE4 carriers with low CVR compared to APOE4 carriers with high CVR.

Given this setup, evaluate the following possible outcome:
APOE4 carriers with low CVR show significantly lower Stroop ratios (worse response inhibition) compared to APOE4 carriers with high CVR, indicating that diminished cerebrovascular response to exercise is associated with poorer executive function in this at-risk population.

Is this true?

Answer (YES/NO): YES